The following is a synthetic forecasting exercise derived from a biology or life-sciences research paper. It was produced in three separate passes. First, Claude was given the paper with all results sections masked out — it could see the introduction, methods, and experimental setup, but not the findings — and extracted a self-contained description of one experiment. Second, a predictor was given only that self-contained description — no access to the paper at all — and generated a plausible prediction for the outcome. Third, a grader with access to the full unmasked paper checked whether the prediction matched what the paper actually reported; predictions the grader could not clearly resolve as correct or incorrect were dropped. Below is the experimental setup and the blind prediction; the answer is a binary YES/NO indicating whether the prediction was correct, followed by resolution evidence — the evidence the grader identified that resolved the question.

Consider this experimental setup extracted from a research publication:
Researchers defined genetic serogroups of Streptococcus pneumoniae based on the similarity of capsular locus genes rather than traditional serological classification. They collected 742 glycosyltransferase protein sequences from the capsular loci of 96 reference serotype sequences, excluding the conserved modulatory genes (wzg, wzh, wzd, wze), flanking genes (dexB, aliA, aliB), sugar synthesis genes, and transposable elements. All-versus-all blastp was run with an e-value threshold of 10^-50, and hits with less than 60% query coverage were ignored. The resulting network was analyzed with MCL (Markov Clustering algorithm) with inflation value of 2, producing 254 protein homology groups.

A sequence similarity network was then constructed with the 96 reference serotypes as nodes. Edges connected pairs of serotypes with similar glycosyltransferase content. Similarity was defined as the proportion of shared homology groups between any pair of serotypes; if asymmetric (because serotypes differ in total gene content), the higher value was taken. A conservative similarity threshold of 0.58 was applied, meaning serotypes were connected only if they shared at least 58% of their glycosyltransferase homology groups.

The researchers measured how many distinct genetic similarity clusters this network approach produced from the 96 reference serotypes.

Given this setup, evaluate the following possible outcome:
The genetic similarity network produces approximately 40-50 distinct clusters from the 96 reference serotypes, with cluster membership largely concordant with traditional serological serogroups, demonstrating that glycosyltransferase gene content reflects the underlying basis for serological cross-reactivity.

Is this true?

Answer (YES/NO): YES